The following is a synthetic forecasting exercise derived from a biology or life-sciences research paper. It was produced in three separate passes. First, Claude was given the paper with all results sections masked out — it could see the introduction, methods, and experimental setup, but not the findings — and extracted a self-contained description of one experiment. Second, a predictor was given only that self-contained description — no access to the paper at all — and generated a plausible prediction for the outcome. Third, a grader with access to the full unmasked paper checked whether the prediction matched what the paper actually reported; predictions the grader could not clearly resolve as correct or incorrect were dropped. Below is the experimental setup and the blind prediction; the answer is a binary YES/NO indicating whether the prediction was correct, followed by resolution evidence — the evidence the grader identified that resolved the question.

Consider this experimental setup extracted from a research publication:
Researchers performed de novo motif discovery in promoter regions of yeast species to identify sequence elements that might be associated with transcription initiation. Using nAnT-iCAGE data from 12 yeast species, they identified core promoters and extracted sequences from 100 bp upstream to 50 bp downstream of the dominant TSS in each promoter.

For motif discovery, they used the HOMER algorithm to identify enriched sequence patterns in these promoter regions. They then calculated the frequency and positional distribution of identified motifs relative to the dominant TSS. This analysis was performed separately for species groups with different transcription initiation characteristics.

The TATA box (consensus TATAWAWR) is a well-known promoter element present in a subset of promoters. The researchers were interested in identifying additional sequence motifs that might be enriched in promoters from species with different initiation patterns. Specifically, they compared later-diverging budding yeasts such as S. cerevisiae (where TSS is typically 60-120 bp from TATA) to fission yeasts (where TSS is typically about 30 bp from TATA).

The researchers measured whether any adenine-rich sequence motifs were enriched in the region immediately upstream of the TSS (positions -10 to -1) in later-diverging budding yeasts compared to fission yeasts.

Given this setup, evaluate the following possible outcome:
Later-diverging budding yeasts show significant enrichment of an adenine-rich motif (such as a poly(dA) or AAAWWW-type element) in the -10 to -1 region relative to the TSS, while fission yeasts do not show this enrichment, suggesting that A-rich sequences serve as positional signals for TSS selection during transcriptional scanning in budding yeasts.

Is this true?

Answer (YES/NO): YES